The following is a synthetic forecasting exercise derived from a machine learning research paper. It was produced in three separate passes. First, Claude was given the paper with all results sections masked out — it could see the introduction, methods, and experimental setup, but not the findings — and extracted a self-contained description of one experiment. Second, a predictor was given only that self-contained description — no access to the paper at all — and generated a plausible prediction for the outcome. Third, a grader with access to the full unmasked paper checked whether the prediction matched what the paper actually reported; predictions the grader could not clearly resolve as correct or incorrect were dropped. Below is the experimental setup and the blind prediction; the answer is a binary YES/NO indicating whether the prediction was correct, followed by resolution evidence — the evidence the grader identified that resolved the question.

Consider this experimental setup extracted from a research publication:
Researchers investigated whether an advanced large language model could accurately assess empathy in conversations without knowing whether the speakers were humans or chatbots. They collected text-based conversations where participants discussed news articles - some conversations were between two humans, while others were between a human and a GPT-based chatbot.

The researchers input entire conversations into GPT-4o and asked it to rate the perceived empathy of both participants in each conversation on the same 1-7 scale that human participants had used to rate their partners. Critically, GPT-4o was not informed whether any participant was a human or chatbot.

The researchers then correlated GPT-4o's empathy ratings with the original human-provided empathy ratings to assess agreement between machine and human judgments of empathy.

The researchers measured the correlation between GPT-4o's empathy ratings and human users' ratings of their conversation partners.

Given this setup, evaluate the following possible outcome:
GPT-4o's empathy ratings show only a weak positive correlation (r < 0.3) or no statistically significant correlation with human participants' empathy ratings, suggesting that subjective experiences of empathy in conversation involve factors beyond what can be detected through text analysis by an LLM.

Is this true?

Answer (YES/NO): YES